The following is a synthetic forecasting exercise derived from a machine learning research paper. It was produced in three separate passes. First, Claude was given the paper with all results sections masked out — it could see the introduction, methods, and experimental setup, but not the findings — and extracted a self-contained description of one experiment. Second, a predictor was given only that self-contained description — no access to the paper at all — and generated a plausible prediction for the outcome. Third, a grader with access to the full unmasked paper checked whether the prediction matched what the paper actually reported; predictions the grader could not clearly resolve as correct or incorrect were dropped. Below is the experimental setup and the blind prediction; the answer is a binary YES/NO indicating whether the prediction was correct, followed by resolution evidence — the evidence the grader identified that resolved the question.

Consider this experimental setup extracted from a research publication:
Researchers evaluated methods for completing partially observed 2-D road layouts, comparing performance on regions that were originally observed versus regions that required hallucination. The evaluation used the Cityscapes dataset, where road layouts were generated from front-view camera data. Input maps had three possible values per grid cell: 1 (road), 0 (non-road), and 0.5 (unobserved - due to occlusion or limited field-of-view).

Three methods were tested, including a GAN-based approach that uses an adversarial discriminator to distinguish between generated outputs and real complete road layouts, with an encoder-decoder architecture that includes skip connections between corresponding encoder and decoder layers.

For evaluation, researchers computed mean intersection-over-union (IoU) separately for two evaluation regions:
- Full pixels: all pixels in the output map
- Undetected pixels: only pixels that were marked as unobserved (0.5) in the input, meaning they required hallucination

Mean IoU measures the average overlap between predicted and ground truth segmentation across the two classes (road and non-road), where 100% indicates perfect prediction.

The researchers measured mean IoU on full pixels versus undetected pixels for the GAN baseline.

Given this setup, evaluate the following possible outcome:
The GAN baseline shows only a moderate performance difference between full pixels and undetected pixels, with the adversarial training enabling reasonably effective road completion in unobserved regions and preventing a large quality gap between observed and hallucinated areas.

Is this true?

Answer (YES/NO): NO